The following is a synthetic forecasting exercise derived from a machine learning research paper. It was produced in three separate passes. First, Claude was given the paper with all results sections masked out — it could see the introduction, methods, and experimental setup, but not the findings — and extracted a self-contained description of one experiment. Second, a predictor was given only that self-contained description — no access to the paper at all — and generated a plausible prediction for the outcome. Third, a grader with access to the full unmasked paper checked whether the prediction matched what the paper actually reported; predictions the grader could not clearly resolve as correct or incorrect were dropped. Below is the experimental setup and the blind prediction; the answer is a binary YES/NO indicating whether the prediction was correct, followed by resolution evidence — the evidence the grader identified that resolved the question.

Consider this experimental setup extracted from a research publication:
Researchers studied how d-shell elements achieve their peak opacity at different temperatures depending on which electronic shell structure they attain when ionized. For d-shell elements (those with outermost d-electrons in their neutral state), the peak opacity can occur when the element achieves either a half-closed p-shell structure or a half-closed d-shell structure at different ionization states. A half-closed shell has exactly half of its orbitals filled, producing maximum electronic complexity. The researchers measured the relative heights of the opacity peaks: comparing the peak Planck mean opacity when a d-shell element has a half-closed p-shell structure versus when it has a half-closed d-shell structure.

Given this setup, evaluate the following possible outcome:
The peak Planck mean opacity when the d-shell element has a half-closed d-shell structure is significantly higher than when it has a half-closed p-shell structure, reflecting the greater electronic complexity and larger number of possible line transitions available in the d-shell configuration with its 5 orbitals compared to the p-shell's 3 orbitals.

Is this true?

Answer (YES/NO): YES